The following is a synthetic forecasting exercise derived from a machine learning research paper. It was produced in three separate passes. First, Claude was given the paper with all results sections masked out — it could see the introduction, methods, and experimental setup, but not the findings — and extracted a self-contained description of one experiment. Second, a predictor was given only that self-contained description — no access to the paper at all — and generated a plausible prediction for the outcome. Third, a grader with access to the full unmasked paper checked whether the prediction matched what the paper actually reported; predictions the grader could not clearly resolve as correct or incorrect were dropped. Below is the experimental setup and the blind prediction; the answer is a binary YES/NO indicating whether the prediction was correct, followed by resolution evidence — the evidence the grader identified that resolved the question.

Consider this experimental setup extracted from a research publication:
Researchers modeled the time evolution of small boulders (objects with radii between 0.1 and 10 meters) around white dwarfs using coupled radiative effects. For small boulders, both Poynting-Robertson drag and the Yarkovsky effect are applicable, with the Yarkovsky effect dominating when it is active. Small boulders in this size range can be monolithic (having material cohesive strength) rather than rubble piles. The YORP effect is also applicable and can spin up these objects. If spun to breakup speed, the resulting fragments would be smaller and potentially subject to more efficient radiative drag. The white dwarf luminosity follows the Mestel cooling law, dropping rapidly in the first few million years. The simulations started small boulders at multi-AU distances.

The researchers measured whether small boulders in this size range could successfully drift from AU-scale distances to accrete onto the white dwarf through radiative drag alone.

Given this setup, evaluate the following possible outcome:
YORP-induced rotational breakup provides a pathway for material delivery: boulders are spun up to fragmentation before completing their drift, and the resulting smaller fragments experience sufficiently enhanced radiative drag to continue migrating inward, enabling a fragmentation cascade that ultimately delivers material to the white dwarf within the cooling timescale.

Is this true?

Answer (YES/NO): NO